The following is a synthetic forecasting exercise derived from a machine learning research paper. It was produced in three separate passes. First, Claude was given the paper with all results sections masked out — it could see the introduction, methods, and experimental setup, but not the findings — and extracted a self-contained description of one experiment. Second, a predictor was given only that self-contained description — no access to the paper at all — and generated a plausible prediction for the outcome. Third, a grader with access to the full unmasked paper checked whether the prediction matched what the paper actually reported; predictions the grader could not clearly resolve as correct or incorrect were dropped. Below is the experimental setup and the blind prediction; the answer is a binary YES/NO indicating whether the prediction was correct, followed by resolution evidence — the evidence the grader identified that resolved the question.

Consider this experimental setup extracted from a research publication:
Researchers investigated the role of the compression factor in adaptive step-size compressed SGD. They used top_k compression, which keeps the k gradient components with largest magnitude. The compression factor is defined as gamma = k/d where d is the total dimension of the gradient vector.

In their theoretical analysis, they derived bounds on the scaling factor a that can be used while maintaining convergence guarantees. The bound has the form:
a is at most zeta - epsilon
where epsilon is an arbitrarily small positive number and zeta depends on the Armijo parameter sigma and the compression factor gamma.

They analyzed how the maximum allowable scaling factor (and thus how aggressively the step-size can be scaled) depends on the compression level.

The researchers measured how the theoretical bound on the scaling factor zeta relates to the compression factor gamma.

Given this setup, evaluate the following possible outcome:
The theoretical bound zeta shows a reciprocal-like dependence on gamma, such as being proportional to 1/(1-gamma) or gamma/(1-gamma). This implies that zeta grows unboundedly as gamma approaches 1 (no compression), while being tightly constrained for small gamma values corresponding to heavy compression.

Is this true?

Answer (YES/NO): NO